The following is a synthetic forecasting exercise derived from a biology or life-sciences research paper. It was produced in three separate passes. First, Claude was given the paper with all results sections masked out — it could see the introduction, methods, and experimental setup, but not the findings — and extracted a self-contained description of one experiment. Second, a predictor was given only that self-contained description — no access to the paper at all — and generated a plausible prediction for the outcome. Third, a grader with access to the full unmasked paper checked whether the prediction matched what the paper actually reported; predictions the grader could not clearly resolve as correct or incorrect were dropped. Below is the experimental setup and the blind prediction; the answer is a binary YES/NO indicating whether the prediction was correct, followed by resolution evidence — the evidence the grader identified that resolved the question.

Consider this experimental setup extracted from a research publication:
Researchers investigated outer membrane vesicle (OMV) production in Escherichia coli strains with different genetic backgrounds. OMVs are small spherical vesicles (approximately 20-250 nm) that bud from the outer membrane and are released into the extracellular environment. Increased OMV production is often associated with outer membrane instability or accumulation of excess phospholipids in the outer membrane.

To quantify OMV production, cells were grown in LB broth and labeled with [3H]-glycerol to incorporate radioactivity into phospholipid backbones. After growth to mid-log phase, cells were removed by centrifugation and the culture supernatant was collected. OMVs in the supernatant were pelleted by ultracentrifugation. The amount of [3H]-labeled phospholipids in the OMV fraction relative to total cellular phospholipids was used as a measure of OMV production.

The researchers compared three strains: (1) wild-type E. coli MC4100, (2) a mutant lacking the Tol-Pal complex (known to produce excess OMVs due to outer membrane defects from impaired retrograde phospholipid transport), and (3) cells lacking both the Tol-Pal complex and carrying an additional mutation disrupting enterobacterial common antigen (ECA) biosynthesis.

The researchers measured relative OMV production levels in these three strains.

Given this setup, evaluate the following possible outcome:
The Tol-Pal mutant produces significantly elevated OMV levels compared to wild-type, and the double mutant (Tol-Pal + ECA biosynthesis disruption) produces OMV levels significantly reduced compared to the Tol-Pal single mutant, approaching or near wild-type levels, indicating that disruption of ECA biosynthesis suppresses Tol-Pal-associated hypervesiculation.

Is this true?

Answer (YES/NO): NO